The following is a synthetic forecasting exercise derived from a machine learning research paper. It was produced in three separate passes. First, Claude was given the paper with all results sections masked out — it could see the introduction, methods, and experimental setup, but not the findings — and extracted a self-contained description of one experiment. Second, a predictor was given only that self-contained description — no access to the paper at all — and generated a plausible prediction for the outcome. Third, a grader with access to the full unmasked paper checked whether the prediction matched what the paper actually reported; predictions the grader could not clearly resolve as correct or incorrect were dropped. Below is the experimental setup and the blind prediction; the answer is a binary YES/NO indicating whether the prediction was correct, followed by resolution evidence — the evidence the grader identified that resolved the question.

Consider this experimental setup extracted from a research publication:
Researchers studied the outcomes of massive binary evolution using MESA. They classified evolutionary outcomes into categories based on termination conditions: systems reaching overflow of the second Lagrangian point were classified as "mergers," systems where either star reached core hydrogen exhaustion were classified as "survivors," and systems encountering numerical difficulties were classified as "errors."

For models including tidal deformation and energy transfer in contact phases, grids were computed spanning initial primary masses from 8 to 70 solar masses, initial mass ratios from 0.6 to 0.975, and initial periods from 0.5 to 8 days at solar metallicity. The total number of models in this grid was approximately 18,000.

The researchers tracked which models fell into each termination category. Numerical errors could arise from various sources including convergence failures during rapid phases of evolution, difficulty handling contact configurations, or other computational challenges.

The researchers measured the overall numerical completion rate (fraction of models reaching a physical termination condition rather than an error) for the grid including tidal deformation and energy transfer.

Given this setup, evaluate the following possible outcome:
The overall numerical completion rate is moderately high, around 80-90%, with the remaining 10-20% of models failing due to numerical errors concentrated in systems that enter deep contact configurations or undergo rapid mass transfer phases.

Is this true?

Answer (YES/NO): NO